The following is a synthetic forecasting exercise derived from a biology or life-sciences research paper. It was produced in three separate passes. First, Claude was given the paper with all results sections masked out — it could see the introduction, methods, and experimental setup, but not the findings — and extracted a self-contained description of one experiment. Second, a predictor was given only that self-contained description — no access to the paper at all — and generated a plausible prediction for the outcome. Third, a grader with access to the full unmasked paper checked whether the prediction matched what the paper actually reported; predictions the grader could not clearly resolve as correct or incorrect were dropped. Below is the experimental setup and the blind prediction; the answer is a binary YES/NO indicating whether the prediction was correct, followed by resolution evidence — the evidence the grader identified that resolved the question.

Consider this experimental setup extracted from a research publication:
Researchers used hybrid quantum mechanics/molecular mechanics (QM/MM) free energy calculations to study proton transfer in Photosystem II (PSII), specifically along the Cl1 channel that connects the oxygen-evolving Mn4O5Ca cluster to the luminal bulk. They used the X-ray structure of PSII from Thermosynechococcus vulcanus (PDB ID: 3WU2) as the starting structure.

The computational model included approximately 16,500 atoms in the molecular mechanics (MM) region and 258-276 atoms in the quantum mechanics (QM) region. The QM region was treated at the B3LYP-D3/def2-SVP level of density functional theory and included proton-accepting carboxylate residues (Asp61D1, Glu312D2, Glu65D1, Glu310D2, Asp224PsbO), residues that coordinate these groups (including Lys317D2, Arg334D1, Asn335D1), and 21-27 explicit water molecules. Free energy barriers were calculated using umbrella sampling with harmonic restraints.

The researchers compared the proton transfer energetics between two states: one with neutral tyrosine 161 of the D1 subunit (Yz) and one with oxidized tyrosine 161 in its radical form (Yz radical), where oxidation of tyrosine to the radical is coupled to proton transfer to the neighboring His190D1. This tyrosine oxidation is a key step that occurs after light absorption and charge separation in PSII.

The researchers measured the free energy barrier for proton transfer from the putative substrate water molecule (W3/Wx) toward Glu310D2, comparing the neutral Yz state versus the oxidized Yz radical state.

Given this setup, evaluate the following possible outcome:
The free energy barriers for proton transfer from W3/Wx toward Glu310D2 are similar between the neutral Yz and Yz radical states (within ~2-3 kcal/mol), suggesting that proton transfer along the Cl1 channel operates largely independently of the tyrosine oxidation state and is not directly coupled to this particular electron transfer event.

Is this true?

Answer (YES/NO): NO